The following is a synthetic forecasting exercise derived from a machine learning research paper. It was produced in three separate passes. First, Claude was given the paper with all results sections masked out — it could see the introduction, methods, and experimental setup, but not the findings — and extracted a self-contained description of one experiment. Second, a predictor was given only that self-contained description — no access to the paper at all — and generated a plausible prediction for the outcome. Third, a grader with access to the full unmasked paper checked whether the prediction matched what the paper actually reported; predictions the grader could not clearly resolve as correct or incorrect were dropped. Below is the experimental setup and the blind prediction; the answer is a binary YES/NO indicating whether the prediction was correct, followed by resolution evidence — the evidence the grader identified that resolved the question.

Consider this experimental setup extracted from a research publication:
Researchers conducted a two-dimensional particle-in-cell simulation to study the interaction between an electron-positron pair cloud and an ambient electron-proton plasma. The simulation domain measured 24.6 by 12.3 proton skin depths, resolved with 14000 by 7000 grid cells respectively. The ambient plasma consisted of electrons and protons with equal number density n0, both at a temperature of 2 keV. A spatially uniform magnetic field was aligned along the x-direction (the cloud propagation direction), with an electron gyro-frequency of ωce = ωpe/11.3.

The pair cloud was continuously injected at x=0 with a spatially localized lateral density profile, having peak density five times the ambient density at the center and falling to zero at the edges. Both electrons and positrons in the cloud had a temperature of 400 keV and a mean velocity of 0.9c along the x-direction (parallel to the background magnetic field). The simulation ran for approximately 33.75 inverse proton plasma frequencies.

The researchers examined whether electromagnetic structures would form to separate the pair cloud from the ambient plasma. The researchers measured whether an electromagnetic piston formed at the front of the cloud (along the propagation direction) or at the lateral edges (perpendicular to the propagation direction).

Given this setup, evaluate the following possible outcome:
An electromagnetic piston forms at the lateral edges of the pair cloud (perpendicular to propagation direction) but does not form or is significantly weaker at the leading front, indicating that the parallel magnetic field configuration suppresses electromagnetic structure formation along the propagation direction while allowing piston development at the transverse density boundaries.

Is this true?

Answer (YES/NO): YES